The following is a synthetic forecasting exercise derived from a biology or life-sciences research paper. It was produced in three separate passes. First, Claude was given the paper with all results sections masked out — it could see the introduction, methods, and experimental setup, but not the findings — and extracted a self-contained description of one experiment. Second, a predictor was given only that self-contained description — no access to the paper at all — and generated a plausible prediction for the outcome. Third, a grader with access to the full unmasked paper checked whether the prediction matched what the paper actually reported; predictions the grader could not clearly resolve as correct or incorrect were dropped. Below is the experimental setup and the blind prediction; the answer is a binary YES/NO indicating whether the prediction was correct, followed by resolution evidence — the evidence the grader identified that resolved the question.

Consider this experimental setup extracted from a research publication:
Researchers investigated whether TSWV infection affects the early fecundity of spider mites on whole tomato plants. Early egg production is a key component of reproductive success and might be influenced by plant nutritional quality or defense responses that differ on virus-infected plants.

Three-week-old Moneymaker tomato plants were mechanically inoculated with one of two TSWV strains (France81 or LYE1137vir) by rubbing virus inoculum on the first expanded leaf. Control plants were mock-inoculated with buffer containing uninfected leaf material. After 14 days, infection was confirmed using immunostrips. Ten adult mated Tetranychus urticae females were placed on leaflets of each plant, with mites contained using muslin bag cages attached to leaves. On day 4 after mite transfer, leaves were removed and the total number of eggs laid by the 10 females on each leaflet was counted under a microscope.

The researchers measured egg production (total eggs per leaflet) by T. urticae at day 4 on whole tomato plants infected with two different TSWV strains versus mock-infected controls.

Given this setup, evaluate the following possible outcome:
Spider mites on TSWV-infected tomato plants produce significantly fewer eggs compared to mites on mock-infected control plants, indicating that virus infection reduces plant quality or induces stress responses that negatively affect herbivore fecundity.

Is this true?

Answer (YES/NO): NO